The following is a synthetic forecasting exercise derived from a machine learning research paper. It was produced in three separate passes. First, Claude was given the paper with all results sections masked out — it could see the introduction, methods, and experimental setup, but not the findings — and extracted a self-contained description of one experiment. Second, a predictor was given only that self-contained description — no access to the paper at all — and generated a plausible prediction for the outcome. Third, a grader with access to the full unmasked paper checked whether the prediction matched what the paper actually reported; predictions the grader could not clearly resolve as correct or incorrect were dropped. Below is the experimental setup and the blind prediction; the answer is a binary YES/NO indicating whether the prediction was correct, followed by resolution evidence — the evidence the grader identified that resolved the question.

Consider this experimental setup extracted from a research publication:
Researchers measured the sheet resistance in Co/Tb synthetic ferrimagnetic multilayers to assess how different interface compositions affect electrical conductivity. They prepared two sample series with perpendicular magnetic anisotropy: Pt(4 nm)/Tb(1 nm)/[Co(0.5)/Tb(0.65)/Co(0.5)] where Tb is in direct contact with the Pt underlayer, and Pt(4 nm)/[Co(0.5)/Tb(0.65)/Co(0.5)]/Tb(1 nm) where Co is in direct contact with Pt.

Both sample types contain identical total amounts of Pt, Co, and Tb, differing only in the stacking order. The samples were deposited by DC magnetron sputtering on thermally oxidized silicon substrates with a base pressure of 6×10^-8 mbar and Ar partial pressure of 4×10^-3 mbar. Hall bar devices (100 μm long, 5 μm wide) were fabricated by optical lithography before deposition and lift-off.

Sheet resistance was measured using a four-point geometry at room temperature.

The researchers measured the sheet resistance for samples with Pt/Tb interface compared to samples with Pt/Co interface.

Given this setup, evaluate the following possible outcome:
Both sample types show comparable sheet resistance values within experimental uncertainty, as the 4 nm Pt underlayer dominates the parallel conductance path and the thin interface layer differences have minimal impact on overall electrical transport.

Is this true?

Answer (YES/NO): NO